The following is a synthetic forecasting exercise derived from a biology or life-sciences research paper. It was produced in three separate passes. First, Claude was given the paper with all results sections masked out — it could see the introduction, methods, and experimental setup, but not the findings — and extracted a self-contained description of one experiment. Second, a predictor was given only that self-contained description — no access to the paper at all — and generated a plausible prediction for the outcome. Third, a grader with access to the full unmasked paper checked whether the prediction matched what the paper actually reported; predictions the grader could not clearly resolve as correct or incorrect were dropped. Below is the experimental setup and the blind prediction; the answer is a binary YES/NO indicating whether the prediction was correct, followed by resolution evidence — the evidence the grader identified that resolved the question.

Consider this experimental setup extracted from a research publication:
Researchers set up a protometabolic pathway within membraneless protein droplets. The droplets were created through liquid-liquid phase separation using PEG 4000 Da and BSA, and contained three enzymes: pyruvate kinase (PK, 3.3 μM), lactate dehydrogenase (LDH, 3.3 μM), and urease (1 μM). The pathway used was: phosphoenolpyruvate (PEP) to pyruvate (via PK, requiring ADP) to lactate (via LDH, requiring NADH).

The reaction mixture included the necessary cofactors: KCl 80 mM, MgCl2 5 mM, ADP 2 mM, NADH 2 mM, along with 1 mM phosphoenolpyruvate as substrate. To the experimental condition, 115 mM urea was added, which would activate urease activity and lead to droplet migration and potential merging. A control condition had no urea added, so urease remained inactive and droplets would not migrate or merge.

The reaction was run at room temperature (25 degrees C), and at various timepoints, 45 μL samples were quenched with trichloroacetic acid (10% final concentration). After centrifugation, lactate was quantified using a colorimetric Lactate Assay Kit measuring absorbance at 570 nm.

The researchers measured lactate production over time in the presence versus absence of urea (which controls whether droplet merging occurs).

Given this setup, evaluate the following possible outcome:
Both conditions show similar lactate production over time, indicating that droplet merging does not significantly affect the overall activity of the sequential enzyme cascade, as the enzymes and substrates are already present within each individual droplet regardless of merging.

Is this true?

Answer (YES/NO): NO